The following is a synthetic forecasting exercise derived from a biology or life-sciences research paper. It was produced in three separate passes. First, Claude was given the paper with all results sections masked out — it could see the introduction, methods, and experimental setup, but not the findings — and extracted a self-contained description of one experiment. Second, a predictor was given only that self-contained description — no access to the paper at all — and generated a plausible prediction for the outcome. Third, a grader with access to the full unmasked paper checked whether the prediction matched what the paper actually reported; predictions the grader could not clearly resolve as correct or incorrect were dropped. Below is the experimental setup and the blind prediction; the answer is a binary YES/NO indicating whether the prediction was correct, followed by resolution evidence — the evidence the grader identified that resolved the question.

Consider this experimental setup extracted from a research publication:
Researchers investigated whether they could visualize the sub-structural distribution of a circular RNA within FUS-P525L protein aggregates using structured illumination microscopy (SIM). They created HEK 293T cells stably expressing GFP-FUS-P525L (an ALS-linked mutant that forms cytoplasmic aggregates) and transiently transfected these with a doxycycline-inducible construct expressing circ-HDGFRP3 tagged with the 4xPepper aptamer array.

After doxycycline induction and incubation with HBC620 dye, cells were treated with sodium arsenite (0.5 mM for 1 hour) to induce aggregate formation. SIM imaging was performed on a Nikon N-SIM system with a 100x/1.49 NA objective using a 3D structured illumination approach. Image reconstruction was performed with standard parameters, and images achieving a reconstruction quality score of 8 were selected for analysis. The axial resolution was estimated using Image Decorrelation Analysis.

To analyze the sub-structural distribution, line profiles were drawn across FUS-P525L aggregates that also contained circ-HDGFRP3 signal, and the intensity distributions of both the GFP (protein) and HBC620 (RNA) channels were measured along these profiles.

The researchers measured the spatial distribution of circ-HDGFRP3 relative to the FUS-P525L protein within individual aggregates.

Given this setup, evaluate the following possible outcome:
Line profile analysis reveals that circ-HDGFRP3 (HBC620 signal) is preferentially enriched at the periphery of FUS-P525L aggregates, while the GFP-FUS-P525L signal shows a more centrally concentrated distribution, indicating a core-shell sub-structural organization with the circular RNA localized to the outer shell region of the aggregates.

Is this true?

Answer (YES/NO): NO